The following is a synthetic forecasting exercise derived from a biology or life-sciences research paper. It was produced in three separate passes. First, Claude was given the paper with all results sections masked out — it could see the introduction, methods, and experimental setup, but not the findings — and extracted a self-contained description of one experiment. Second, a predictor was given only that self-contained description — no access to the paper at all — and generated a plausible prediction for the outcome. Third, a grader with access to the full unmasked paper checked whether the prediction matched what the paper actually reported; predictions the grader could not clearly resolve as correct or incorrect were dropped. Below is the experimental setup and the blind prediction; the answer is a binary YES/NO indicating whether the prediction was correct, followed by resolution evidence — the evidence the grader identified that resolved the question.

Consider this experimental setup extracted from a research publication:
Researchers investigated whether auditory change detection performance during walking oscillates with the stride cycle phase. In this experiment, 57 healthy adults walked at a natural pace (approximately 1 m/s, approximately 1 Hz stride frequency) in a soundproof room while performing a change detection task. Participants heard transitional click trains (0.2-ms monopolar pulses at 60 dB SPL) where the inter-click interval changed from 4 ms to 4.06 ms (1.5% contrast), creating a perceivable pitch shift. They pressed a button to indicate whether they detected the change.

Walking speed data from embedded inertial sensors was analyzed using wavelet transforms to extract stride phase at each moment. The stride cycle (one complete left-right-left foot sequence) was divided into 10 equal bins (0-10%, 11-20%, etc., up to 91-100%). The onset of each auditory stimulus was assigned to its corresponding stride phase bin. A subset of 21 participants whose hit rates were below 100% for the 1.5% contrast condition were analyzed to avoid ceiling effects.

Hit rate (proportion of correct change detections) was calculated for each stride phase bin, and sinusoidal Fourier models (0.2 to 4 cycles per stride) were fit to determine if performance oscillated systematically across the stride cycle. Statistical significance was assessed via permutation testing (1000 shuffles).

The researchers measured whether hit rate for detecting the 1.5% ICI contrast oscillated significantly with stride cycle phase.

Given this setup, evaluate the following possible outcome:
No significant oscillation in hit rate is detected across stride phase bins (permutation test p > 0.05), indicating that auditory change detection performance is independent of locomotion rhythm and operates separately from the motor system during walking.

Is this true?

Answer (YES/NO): NO